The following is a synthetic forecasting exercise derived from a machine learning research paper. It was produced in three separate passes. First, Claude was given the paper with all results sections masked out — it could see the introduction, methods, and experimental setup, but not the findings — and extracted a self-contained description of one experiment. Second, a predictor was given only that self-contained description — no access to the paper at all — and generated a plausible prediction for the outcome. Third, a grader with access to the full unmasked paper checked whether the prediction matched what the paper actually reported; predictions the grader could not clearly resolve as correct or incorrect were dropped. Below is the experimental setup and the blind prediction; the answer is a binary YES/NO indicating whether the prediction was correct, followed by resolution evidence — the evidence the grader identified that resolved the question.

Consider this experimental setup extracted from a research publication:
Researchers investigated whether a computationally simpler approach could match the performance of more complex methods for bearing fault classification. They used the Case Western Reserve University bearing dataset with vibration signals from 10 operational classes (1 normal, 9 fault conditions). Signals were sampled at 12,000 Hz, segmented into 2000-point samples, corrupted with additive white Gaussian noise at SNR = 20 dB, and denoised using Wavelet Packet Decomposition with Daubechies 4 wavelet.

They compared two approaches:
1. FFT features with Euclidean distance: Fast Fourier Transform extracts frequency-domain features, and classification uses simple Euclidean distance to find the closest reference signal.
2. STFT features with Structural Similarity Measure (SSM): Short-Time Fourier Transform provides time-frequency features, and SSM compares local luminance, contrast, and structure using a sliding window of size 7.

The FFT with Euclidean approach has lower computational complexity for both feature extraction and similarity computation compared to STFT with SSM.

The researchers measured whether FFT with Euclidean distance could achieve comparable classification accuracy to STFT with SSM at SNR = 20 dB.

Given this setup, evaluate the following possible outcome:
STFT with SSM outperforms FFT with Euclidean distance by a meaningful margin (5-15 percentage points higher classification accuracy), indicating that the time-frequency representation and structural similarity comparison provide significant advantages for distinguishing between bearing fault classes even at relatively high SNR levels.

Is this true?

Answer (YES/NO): NO